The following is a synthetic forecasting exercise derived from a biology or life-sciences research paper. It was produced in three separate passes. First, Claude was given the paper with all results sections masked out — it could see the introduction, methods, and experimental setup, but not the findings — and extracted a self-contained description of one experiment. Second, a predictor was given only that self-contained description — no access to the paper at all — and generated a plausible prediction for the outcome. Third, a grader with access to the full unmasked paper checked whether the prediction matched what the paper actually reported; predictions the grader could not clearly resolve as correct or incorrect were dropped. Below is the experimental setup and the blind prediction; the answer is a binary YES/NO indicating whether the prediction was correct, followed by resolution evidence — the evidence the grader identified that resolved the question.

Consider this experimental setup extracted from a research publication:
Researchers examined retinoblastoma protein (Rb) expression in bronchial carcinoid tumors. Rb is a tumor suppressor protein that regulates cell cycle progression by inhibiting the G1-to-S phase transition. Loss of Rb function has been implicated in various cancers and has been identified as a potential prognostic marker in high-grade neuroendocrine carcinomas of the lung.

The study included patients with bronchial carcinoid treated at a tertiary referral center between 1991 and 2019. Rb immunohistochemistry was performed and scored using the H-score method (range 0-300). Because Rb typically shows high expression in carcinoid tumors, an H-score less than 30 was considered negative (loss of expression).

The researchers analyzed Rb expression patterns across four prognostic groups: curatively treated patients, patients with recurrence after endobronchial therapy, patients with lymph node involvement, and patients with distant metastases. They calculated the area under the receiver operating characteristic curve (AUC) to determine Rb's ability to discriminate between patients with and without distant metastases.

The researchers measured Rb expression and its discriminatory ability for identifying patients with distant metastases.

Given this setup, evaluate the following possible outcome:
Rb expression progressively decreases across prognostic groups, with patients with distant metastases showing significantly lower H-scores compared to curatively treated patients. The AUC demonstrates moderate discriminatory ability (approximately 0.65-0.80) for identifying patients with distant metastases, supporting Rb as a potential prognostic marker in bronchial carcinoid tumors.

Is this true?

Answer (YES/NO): NO